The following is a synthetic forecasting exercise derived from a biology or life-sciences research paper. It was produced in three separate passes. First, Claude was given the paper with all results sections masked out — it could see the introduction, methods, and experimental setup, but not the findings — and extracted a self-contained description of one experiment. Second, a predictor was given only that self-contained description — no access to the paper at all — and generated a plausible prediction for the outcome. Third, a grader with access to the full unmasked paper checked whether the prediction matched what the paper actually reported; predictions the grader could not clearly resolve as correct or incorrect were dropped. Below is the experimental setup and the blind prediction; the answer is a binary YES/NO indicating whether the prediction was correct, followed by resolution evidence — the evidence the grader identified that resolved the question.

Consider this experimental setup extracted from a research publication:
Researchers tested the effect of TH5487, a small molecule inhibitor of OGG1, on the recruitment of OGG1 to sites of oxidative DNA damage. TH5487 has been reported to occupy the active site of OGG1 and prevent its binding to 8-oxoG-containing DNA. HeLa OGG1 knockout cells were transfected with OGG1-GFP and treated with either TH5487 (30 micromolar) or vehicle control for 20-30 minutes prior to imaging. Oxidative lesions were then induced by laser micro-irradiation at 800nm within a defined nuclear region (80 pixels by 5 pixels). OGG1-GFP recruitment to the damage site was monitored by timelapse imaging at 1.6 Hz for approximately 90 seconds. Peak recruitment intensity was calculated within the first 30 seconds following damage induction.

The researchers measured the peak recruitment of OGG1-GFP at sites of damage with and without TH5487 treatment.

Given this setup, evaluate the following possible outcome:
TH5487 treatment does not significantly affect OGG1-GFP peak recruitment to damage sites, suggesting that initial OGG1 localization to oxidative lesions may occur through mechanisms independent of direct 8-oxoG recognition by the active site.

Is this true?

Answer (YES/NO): NO